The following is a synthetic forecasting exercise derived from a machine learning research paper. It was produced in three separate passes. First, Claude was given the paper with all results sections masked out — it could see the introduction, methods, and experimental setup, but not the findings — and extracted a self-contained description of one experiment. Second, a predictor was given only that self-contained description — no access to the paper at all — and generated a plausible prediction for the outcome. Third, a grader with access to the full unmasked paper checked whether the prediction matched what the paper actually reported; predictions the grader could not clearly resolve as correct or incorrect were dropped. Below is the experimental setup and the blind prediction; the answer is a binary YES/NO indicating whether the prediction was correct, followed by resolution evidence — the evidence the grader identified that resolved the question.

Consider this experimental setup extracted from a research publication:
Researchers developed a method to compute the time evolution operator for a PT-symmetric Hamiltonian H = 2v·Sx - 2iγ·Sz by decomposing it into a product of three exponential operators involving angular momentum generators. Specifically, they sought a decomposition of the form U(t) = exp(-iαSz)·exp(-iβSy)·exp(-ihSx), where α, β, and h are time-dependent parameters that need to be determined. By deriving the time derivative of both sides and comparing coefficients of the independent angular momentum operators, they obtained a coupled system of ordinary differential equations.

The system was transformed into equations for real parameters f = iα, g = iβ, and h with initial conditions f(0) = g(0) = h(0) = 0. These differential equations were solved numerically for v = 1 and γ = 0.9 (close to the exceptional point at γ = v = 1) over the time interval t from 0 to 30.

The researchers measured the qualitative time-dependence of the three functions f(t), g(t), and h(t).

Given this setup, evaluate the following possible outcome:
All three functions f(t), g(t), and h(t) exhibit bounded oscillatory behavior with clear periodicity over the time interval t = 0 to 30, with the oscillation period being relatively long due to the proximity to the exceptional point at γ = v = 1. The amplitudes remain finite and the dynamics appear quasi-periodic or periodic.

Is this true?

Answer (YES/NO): NO